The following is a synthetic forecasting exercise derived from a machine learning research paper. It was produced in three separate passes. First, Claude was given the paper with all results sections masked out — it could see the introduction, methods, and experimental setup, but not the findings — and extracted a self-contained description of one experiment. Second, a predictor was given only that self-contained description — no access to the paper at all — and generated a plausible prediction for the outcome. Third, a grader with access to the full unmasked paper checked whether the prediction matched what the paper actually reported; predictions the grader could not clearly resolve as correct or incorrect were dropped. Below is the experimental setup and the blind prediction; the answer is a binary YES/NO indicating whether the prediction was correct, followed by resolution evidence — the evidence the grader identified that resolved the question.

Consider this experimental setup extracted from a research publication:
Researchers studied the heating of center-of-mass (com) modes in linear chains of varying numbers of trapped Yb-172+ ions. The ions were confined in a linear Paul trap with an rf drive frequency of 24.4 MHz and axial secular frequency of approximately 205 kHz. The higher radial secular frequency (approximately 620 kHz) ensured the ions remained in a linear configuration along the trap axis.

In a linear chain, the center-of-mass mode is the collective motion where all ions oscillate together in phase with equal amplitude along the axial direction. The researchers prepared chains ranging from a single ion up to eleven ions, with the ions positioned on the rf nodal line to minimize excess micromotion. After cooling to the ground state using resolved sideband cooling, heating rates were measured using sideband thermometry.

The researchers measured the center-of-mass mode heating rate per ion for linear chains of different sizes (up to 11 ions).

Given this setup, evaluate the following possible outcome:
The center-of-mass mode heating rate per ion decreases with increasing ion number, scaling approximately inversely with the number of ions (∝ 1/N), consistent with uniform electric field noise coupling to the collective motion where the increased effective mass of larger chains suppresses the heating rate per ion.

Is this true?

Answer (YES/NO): NO